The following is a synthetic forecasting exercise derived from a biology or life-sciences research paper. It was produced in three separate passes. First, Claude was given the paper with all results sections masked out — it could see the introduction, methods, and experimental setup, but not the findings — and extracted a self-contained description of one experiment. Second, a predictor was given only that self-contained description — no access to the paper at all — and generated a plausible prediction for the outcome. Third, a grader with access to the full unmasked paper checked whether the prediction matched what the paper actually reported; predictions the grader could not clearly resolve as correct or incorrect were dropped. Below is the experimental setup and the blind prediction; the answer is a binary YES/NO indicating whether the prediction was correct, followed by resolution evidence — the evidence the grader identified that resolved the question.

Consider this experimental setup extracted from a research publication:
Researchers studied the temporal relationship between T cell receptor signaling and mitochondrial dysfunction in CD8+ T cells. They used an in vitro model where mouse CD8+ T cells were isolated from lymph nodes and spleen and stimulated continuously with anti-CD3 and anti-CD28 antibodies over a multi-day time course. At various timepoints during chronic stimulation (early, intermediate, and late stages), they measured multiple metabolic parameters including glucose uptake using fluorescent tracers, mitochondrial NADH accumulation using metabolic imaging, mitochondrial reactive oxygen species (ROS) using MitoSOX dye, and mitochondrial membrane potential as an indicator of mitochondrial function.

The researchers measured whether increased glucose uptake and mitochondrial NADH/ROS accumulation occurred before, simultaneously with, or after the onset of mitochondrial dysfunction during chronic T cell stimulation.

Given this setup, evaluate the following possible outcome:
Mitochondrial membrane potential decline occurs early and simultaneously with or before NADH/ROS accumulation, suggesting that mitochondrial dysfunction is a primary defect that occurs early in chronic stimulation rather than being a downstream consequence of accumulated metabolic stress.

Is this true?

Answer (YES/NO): NO